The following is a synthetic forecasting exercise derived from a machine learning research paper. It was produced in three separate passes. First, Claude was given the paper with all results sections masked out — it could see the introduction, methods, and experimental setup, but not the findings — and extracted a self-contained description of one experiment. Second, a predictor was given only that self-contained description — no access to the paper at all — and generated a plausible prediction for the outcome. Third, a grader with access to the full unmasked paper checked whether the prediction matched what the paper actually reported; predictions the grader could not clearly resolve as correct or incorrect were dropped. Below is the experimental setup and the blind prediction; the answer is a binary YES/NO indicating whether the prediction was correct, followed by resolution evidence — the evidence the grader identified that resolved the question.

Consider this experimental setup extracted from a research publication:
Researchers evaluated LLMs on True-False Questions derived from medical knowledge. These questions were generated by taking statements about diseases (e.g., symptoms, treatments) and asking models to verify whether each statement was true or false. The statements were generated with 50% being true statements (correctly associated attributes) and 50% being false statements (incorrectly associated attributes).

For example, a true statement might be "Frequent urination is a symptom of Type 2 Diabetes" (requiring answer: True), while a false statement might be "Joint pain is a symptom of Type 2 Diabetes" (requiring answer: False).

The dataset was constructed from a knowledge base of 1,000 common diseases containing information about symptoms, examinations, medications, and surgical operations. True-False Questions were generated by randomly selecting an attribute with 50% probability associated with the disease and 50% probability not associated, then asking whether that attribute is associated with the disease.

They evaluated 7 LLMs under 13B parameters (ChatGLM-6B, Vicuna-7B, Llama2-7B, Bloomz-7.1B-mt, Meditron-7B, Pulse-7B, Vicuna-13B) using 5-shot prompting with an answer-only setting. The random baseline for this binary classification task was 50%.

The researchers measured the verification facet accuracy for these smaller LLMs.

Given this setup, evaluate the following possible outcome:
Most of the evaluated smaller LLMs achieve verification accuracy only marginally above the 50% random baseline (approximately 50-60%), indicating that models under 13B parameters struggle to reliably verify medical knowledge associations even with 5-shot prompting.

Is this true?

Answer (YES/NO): YES